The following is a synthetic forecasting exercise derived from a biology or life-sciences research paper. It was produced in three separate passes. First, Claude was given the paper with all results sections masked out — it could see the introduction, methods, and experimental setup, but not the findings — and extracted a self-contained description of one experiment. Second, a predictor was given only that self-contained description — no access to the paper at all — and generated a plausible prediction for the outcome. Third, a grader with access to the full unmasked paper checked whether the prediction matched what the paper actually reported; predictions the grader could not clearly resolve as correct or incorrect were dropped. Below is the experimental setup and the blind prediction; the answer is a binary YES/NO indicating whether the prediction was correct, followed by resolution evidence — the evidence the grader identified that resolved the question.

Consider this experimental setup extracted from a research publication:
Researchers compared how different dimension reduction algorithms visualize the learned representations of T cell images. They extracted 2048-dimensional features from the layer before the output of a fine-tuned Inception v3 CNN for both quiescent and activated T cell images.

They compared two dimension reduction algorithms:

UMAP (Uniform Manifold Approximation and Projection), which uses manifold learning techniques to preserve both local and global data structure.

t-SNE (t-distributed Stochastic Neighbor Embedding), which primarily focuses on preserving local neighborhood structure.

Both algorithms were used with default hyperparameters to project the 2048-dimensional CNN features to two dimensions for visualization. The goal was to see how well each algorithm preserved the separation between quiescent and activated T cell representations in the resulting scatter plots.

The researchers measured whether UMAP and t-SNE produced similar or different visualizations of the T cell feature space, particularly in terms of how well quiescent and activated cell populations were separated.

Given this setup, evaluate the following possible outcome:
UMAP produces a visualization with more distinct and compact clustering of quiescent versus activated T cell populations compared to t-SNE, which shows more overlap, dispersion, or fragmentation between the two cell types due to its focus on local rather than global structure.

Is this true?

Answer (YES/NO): NO